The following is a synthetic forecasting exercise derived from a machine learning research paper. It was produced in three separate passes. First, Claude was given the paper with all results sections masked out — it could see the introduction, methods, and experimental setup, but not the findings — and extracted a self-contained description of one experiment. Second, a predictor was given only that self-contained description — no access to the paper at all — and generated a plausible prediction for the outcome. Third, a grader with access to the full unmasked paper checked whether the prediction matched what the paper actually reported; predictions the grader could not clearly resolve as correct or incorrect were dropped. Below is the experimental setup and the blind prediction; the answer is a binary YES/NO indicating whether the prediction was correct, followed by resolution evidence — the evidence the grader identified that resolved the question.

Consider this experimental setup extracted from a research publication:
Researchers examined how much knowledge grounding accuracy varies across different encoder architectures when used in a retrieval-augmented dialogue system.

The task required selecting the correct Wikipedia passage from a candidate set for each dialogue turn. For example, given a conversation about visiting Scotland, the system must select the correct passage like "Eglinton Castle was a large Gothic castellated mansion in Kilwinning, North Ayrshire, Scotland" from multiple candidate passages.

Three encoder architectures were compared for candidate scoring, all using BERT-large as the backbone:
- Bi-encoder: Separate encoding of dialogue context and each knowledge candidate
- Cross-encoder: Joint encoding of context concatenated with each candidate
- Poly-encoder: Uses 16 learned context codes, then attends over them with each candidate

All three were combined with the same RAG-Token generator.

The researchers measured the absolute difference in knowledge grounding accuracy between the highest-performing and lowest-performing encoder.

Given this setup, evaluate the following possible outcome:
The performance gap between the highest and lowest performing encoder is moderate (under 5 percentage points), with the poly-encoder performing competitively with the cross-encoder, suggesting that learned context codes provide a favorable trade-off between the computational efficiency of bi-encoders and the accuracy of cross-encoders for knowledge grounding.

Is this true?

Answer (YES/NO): NO